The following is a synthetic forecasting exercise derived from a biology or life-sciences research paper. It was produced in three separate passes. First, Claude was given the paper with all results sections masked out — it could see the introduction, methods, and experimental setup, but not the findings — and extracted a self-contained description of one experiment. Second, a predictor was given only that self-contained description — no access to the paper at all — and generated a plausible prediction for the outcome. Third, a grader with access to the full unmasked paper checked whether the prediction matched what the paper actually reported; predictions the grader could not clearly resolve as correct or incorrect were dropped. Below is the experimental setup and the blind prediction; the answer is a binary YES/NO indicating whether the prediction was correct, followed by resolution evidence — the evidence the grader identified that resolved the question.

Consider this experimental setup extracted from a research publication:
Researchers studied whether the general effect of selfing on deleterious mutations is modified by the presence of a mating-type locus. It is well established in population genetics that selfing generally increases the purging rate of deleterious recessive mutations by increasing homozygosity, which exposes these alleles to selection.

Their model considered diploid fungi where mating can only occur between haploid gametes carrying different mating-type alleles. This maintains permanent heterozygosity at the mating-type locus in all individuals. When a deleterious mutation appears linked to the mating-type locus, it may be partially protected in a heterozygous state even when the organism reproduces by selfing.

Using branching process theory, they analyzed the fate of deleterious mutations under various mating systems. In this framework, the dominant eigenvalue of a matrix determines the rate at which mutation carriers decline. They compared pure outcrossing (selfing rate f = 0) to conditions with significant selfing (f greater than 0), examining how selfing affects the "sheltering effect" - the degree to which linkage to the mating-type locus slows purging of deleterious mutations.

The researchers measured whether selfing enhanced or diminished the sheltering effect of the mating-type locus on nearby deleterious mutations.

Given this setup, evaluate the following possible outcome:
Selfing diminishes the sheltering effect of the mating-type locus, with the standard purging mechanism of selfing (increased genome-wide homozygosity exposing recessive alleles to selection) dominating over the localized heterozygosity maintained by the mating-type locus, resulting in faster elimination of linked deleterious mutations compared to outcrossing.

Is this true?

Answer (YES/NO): NO